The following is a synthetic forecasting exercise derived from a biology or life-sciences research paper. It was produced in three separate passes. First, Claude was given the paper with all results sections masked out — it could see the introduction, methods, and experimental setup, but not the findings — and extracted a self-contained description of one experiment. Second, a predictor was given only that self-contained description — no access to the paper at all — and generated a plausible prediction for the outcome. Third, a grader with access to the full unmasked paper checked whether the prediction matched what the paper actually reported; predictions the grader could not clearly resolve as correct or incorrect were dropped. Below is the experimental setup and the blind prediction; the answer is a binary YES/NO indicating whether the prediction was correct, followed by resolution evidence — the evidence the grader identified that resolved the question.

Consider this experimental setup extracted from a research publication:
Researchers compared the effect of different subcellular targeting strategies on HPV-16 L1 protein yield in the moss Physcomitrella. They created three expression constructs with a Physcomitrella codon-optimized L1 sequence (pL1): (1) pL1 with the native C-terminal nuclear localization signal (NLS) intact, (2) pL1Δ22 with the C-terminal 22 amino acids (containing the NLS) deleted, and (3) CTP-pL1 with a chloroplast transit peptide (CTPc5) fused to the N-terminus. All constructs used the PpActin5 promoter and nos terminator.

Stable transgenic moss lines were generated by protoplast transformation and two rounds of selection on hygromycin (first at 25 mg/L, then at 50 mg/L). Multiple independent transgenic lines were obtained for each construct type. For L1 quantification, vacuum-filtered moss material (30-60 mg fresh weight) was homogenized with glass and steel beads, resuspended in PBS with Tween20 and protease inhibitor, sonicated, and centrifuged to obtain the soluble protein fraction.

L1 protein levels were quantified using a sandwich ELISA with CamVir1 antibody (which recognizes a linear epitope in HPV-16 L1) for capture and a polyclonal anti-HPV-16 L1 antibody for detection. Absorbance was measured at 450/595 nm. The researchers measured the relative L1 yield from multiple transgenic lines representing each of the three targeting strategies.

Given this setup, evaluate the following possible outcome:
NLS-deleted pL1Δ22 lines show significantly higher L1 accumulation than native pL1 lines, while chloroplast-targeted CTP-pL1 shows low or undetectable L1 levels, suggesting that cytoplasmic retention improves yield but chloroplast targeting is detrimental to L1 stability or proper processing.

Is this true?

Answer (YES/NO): NO